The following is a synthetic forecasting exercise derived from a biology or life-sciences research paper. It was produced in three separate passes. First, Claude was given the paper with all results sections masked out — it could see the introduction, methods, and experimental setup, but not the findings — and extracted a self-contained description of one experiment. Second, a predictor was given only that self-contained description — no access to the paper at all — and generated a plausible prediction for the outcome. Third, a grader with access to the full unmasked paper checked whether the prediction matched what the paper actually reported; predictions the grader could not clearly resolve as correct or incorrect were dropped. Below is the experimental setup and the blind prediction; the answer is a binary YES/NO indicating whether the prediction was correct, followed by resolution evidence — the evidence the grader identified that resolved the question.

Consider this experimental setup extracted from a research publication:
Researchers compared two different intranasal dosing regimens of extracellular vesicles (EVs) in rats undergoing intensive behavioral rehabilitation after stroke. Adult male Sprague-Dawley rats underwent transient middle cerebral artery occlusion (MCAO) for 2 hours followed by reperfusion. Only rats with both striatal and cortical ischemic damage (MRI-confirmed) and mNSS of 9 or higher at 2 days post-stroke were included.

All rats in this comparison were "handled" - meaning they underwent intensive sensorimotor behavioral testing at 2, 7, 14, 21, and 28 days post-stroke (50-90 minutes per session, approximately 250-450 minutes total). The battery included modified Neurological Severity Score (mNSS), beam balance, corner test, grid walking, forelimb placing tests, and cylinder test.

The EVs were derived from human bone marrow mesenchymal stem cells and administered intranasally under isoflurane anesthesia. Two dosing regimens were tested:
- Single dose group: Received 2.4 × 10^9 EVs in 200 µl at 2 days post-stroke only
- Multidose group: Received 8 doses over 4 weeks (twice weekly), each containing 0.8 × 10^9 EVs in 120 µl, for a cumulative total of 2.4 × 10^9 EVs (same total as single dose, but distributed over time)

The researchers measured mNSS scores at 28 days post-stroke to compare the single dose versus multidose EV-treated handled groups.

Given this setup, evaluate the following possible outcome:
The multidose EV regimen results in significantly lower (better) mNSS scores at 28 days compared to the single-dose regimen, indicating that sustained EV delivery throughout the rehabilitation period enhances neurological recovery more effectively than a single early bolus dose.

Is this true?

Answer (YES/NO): NO